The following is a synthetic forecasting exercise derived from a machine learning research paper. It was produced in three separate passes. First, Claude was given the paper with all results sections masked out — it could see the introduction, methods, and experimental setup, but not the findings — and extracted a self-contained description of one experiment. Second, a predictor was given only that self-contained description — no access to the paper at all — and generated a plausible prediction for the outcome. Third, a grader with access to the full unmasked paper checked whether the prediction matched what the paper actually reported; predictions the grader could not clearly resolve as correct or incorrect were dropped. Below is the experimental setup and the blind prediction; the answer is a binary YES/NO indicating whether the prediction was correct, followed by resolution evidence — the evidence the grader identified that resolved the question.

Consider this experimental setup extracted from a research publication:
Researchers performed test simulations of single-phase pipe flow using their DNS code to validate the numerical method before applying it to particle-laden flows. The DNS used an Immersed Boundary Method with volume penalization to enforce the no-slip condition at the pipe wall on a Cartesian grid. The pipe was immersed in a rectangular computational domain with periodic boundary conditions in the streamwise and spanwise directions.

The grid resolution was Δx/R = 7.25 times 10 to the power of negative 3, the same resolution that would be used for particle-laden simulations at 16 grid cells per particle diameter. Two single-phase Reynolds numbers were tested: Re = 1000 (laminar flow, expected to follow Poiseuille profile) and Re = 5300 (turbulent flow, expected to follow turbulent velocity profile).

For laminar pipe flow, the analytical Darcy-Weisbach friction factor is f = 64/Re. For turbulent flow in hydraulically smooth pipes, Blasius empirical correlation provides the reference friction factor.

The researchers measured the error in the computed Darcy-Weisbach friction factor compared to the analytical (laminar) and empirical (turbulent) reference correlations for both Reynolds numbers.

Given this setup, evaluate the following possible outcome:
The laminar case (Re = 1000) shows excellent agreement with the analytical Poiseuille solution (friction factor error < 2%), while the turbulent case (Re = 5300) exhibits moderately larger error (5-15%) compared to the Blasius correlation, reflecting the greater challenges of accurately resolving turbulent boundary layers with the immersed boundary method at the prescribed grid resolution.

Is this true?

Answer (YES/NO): NO